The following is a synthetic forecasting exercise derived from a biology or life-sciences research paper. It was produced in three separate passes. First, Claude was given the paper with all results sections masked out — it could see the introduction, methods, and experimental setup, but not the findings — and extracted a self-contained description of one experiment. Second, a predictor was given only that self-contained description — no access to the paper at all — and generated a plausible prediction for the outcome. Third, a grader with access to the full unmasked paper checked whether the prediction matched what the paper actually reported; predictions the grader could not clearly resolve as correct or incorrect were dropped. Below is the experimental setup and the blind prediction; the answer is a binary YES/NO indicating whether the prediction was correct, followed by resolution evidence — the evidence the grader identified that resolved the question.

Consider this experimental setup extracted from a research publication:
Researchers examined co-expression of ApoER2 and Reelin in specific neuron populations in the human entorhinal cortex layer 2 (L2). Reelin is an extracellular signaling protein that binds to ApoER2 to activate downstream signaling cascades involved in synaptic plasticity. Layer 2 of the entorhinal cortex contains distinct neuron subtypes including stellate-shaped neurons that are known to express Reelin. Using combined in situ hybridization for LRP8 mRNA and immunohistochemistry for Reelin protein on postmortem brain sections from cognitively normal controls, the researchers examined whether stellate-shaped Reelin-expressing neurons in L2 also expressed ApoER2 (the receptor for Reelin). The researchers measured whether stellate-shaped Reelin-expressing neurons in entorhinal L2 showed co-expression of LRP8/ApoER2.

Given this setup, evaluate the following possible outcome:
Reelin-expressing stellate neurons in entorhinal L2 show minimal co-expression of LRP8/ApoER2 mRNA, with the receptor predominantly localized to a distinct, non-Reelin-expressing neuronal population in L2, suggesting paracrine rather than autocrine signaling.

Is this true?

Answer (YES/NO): NO